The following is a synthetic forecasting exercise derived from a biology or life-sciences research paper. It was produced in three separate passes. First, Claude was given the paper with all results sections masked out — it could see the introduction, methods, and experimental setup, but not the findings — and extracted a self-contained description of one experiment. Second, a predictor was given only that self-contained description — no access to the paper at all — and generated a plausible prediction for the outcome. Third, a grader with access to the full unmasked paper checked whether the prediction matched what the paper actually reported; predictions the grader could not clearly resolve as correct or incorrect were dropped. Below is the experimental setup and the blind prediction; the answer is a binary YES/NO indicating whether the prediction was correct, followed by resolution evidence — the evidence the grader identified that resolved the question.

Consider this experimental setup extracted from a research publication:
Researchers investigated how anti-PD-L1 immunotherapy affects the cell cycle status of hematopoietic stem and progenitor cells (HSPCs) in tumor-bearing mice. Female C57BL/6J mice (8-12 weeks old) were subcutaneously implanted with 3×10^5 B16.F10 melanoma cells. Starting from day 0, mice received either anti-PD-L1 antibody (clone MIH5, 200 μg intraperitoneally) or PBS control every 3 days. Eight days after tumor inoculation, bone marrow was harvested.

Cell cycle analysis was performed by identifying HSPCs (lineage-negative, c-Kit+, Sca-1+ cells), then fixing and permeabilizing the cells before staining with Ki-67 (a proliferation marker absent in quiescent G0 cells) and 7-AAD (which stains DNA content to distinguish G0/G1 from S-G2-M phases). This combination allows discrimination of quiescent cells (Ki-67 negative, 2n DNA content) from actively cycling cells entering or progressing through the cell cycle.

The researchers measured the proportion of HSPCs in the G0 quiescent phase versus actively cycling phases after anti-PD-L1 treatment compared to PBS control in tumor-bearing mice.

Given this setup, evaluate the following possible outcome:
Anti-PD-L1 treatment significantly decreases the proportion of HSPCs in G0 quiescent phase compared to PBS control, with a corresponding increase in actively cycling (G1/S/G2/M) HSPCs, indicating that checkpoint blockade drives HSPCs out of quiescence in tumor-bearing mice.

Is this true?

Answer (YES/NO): YES